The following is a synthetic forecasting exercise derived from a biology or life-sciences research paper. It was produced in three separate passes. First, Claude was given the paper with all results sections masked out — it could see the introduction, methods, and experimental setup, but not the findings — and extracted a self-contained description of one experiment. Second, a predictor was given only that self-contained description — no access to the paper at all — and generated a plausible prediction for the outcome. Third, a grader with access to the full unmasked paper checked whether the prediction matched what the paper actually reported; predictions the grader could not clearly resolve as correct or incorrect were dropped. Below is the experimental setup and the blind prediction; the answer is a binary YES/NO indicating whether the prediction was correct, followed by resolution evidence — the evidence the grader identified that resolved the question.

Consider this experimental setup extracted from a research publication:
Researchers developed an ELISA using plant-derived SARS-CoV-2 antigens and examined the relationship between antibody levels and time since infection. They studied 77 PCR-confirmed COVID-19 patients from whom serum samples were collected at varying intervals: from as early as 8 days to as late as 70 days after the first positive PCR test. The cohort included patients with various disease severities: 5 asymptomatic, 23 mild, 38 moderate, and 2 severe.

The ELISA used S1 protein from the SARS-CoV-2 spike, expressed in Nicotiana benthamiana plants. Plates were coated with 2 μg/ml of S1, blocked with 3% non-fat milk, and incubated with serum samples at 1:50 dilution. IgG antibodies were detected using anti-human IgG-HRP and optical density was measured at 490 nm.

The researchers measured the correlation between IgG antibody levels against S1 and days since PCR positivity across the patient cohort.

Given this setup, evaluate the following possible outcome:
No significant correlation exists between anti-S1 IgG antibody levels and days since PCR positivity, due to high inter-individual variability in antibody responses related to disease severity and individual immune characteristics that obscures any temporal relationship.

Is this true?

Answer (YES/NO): YES